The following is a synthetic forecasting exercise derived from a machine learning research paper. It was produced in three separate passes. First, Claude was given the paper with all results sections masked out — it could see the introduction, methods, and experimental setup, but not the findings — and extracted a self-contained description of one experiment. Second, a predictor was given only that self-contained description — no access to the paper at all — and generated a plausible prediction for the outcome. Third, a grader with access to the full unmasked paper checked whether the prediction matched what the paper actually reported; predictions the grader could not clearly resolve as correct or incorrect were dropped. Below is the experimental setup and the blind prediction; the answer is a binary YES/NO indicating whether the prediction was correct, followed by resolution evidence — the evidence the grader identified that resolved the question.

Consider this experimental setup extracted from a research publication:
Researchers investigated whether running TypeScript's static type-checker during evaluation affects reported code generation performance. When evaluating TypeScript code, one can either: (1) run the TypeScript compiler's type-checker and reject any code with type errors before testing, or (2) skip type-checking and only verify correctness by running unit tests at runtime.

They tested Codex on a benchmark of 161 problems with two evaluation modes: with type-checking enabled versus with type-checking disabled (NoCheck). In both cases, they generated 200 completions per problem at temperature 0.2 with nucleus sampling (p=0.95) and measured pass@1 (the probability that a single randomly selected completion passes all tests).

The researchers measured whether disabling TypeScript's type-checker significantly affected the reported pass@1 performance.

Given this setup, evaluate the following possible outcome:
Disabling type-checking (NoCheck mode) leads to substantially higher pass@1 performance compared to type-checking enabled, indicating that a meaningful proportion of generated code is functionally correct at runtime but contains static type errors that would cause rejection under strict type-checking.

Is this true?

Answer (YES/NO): NO